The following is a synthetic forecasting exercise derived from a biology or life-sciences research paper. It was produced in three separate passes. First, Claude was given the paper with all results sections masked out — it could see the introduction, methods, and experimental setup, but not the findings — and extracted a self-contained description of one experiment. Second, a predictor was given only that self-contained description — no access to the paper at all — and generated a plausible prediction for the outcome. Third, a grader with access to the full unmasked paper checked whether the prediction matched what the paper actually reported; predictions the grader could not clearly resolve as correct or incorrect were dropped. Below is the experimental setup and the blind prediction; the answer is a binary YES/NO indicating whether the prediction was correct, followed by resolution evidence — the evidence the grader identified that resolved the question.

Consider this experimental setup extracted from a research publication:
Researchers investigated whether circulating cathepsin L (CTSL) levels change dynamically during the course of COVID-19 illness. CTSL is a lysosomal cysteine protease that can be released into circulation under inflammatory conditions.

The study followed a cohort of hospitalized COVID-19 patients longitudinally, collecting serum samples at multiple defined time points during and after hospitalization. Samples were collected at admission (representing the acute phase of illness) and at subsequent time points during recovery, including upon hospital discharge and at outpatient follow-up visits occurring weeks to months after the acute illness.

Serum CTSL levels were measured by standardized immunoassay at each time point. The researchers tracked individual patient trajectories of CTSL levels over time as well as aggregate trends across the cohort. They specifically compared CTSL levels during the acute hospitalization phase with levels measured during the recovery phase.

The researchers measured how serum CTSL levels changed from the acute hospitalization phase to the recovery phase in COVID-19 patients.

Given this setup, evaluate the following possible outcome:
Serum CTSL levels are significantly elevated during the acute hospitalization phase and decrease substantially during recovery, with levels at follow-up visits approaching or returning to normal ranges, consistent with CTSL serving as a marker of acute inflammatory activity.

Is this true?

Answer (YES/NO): YES